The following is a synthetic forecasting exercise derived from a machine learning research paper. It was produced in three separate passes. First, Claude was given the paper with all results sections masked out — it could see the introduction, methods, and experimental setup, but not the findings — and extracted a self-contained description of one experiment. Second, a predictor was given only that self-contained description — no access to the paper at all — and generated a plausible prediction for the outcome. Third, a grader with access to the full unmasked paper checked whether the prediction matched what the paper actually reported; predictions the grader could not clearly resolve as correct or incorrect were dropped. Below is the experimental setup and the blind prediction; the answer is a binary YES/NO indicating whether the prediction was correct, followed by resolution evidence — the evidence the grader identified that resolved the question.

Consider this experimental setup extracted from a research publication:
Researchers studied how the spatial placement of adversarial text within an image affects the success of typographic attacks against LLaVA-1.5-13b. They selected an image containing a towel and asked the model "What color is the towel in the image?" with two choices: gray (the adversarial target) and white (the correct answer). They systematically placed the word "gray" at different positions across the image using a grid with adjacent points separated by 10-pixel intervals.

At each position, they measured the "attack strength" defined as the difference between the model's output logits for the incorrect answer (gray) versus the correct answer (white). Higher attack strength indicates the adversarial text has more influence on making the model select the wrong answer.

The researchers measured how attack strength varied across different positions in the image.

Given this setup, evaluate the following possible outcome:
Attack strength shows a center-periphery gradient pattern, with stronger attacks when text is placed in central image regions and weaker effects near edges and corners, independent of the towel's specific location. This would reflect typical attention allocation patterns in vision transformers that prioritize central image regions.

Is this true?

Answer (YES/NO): NO